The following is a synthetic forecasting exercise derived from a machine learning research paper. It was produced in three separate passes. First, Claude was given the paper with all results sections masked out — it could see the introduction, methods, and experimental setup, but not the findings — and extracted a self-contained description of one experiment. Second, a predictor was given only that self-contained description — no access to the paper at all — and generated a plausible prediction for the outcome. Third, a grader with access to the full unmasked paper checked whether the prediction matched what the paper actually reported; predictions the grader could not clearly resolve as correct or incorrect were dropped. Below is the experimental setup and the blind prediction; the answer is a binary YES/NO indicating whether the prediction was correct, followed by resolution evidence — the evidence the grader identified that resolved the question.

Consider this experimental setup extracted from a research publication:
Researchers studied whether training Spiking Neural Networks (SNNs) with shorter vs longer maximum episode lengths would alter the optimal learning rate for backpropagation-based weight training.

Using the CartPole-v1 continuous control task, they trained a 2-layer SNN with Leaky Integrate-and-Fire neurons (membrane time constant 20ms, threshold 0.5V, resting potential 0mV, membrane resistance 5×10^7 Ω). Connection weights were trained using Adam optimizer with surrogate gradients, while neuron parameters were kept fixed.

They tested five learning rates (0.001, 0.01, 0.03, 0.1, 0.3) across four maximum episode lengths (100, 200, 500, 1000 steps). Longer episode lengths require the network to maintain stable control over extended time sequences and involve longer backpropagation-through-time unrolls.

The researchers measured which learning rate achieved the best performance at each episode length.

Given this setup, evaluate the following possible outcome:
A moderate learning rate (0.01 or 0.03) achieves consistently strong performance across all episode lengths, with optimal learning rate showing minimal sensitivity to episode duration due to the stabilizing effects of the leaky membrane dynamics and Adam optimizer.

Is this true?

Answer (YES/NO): NO